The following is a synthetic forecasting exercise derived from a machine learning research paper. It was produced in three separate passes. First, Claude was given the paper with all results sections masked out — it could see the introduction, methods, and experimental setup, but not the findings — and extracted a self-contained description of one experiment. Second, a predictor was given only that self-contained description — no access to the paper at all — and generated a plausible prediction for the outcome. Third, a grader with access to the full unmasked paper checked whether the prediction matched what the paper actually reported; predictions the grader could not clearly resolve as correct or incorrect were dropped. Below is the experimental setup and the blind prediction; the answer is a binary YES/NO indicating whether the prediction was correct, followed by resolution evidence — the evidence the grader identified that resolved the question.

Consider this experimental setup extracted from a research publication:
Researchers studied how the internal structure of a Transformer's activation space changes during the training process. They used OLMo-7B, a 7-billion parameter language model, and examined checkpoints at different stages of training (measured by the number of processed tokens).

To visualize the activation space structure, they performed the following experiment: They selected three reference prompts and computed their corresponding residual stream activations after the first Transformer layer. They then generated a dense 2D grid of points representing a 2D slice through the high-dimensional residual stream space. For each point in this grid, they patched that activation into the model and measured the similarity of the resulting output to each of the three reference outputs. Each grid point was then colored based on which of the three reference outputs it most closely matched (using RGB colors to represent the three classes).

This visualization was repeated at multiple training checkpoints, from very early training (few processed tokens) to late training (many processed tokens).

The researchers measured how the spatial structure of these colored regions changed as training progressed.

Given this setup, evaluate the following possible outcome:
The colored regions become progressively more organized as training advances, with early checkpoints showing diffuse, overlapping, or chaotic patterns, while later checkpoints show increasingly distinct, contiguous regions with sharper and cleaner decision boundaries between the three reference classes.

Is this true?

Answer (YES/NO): YES